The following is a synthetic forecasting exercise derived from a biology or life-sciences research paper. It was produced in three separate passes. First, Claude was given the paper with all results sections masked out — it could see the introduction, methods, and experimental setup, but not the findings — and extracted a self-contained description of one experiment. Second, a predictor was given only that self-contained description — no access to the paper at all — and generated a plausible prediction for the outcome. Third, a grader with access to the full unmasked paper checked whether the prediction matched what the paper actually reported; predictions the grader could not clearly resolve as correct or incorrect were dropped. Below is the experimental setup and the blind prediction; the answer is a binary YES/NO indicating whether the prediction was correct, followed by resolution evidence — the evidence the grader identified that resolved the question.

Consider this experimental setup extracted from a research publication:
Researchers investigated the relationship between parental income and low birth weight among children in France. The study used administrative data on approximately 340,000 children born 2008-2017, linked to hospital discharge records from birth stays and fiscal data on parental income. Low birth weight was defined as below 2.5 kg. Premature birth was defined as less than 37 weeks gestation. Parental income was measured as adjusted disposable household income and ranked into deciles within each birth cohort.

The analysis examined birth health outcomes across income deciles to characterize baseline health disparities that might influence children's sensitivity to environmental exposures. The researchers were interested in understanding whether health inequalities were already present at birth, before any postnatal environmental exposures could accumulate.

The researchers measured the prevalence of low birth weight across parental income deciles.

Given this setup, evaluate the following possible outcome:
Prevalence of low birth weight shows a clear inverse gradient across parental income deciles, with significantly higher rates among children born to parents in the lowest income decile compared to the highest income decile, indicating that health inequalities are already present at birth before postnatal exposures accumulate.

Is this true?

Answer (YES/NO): YES